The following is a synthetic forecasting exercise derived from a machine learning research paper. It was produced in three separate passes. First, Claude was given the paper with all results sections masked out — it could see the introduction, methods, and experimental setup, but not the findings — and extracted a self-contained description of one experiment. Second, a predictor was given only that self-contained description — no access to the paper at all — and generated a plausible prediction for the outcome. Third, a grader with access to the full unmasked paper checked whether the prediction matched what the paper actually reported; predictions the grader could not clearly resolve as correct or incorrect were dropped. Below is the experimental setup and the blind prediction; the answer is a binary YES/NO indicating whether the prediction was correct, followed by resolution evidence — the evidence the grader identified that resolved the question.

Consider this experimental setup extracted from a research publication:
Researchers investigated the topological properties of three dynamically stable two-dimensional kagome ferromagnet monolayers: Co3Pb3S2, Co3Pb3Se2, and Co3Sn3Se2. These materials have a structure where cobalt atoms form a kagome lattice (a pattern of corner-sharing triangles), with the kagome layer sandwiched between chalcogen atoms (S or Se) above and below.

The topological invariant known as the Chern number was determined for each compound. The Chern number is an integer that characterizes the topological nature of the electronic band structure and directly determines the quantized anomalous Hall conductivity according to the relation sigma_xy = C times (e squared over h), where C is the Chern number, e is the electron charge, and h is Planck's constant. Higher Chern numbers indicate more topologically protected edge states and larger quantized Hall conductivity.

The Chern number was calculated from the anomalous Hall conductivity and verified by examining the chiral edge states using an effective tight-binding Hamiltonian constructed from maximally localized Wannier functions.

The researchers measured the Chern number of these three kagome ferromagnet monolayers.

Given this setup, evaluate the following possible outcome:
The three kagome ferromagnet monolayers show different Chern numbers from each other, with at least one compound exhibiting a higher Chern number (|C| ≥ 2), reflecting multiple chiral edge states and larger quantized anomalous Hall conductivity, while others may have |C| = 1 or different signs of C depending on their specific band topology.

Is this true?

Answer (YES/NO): NO